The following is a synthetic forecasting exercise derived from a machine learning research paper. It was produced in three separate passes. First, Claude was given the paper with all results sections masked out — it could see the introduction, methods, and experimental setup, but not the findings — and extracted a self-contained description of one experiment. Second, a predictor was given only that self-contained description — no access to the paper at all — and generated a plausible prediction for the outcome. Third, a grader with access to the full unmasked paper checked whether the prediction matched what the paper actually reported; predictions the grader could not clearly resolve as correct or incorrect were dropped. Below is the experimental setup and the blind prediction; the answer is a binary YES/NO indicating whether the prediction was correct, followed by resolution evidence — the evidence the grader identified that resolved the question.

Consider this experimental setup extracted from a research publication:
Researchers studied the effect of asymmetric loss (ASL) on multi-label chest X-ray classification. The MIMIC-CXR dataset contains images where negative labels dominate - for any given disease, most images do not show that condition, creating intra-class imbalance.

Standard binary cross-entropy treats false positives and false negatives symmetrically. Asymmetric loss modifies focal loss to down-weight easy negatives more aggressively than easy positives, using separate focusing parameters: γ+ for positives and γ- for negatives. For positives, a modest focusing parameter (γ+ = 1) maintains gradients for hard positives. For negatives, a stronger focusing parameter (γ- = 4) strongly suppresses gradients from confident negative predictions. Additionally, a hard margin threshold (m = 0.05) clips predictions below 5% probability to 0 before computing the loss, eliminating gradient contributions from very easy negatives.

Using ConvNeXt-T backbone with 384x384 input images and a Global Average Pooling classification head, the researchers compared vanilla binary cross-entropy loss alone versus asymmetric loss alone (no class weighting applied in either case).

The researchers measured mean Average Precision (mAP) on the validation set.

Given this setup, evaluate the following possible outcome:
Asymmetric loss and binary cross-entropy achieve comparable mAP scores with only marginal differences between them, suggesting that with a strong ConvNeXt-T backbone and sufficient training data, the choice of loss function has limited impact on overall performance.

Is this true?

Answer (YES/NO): YES